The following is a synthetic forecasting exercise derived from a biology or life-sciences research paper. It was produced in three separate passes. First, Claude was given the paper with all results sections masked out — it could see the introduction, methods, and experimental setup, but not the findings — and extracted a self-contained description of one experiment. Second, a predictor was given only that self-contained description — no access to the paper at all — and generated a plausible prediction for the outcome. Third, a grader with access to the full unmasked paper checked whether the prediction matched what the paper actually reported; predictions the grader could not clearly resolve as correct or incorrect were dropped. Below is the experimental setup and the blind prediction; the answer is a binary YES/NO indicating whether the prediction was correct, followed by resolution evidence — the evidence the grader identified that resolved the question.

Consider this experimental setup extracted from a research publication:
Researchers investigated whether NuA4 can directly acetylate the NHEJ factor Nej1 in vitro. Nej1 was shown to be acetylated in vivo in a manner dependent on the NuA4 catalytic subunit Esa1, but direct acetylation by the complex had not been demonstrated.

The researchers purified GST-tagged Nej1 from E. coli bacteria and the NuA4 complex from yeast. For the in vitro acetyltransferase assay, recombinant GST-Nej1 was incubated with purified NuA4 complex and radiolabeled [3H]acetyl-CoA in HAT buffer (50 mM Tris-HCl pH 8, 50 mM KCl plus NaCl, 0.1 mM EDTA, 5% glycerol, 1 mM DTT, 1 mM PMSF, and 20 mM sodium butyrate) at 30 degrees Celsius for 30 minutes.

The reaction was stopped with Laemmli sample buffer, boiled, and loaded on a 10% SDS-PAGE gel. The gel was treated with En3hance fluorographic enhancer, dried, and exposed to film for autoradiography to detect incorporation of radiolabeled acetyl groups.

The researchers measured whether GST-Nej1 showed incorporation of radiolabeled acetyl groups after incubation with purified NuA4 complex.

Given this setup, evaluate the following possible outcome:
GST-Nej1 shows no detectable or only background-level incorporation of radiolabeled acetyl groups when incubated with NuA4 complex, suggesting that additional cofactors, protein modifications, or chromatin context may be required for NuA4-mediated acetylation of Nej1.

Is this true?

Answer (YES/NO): NO